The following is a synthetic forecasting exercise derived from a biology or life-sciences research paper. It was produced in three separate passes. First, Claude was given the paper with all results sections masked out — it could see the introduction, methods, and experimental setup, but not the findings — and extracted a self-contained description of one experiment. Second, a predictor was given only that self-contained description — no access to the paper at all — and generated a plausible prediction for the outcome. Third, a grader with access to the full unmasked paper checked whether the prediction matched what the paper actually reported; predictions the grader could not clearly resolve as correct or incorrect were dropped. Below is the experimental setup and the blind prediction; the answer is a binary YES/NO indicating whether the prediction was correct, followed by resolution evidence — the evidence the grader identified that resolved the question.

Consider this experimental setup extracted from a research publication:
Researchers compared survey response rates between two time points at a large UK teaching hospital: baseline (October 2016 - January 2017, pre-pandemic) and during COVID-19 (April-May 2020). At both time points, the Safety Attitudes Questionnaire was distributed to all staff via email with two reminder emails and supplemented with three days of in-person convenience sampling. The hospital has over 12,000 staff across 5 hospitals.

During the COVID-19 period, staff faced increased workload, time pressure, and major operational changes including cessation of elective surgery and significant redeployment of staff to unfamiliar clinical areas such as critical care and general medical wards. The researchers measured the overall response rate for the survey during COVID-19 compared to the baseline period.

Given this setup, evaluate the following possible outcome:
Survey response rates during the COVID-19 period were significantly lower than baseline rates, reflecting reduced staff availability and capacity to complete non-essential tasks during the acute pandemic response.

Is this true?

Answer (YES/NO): YES